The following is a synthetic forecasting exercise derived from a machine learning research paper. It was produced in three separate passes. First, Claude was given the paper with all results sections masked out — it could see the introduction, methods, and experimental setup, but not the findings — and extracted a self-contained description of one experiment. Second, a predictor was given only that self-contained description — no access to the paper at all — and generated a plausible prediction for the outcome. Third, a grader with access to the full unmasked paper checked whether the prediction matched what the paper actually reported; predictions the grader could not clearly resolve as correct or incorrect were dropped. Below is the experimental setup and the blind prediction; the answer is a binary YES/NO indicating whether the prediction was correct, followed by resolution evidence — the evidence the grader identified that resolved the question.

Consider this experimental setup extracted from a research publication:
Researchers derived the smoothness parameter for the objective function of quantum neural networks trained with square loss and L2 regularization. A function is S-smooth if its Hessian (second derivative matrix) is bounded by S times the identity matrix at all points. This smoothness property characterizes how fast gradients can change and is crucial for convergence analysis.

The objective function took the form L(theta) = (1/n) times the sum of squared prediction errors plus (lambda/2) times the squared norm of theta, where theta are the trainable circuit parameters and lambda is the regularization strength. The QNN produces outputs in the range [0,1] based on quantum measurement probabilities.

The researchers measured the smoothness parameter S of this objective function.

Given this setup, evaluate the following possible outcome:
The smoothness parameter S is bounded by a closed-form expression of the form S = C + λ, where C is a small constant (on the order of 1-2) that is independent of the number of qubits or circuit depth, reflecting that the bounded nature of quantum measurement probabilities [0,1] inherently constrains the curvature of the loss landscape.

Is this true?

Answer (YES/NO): YES